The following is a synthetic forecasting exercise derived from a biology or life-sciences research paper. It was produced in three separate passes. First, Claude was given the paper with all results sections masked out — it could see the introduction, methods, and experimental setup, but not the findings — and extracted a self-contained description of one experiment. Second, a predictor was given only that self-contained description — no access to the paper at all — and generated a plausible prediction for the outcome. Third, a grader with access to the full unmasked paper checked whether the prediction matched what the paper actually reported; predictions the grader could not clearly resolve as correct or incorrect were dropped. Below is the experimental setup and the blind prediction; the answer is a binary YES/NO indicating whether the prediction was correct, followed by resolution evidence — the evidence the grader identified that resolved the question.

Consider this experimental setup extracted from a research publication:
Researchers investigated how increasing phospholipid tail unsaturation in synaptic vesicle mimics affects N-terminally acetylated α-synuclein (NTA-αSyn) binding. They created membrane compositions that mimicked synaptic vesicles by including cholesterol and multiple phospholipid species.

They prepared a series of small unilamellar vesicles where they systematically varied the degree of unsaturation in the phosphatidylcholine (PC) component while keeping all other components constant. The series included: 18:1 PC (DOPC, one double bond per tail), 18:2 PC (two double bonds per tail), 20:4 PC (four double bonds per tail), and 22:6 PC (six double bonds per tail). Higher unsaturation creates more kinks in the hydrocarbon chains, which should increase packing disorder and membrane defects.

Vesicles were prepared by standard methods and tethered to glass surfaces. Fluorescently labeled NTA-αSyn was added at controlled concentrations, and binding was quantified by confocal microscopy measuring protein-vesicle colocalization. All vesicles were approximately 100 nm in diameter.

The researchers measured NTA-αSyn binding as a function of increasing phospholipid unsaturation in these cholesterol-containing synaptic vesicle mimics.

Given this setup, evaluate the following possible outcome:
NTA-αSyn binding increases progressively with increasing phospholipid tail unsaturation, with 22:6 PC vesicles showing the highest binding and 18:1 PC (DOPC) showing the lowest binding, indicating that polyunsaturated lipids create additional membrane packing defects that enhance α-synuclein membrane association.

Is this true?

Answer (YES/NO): YES